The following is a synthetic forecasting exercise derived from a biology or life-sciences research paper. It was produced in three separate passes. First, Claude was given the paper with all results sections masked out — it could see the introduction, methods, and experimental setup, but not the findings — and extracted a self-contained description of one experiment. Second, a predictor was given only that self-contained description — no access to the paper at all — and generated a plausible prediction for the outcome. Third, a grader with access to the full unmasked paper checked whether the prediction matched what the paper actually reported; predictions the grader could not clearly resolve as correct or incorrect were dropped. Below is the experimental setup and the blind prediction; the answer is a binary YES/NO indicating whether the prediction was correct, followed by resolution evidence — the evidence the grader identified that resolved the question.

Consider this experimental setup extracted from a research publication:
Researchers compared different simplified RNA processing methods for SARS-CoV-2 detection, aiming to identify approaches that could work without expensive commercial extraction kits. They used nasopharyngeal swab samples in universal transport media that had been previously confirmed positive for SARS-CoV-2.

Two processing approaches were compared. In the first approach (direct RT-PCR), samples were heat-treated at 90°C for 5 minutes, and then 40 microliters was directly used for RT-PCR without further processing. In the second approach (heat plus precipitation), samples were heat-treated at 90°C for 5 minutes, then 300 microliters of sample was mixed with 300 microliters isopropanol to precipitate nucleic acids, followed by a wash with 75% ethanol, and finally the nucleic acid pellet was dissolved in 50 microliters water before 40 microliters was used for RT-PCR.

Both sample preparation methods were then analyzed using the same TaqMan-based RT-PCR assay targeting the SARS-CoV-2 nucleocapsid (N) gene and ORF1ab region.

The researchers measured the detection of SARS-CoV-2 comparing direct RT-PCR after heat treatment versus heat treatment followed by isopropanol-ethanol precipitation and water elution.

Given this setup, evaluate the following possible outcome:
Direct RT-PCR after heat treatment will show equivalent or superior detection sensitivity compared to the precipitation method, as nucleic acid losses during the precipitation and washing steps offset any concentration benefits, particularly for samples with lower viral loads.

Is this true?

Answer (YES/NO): NO